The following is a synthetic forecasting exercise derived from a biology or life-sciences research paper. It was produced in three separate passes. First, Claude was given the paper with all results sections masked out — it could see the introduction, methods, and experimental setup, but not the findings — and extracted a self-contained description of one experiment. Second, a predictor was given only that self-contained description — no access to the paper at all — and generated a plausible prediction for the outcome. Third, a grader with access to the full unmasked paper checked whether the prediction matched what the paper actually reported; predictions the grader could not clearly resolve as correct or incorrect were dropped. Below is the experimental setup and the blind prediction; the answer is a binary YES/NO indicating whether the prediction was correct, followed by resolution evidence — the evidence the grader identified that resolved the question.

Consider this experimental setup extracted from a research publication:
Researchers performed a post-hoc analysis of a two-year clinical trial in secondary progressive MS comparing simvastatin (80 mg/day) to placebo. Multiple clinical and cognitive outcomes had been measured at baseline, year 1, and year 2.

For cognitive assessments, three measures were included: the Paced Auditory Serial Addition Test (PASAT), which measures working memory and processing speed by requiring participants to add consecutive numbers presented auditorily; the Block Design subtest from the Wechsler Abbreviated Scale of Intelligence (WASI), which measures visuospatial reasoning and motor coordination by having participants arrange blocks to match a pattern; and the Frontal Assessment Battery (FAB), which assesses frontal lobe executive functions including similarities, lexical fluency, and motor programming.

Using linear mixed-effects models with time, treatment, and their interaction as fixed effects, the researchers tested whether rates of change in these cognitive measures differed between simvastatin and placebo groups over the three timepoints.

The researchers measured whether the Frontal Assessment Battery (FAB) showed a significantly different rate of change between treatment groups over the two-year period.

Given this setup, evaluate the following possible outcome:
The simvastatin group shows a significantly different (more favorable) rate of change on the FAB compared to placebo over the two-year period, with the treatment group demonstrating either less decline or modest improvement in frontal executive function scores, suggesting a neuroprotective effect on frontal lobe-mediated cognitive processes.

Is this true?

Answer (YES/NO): NO